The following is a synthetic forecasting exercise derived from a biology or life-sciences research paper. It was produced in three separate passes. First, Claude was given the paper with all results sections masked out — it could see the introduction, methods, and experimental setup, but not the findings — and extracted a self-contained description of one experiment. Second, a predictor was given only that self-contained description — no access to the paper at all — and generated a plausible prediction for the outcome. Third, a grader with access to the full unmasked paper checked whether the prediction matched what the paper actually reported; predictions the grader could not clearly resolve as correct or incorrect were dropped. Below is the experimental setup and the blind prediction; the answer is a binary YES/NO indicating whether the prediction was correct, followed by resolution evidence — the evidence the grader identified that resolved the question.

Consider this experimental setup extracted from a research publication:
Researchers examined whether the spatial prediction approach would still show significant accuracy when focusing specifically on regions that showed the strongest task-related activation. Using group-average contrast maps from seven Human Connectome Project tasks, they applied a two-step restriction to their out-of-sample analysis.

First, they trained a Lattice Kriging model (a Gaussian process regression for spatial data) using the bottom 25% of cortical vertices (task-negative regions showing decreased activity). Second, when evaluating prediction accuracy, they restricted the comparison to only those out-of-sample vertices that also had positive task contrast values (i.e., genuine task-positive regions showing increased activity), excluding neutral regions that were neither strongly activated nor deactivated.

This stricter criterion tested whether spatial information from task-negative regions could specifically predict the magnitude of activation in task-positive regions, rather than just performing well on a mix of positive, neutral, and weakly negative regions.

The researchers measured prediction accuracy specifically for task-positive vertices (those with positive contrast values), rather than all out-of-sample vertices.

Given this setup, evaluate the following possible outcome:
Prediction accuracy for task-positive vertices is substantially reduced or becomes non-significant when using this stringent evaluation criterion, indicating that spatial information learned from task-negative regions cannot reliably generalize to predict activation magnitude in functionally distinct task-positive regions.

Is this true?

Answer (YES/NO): NO